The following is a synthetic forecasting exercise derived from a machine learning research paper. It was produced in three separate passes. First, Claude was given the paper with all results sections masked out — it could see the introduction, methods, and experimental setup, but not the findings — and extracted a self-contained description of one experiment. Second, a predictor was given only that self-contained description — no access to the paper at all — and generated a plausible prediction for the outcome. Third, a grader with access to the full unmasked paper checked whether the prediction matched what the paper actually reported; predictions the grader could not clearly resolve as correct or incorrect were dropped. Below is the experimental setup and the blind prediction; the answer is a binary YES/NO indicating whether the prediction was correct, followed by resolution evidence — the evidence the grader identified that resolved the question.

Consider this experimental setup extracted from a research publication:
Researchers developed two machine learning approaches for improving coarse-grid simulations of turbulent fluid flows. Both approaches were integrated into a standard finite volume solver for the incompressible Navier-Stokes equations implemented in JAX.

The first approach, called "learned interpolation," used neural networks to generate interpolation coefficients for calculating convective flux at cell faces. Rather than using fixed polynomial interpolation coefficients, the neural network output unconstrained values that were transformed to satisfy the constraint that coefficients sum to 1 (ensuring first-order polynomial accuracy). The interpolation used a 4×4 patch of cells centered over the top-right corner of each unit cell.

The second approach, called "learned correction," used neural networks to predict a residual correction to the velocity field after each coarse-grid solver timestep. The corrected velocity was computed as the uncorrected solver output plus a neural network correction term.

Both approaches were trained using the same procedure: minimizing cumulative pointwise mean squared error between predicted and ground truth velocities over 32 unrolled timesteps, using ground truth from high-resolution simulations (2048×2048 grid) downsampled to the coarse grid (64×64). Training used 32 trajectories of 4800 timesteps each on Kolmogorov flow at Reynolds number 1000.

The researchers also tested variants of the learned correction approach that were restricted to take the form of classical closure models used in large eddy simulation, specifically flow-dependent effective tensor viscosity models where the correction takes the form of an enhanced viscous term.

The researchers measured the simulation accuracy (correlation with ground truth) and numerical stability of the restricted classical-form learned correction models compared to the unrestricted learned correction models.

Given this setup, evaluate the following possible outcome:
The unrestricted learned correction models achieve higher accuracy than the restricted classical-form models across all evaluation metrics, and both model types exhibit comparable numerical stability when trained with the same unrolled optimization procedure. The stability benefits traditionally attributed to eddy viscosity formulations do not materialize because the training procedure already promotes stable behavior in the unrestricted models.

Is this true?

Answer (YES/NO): NO